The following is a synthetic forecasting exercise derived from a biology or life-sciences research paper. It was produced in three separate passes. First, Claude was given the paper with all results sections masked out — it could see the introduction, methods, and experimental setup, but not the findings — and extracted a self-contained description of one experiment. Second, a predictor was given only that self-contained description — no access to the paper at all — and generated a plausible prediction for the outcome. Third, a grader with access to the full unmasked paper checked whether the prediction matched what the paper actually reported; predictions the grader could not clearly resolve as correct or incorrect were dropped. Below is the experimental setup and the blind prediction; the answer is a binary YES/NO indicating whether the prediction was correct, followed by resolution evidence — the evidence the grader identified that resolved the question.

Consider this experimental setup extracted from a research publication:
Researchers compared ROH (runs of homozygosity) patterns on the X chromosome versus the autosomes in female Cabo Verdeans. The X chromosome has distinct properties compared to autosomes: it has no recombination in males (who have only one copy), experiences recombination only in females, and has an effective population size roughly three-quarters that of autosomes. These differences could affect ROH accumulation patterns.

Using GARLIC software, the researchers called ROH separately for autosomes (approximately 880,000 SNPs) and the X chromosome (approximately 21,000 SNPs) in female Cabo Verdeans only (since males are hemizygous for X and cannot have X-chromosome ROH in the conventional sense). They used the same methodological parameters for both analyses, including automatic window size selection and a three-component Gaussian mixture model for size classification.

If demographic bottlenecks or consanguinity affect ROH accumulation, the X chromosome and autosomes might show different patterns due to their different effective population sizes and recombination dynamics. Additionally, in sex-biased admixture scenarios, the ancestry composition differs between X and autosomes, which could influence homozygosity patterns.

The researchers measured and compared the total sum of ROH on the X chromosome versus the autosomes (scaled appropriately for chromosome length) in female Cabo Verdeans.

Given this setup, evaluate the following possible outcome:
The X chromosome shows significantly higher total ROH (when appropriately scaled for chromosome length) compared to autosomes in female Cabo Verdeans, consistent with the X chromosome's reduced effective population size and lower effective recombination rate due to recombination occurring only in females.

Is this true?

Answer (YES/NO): NO